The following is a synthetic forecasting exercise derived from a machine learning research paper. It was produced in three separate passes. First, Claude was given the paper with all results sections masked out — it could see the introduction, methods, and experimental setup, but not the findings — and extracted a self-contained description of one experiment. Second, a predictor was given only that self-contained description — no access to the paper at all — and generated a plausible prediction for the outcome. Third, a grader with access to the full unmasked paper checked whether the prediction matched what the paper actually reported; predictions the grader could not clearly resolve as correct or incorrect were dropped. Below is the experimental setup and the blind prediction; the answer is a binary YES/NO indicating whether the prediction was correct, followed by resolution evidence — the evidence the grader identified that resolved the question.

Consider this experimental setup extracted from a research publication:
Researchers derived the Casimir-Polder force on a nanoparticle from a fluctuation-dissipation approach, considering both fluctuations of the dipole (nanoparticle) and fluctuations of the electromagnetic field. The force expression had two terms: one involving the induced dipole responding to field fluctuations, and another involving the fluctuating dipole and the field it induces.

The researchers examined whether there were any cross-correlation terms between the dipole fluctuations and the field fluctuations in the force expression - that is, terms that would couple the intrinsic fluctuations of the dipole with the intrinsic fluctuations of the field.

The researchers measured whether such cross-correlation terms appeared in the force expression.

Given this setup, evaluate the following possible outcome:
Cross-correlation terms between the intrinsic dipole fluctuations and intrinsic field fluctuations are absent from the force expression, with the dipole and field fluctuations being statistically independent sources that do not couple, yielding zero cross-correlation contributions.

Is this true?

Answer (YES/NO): YES